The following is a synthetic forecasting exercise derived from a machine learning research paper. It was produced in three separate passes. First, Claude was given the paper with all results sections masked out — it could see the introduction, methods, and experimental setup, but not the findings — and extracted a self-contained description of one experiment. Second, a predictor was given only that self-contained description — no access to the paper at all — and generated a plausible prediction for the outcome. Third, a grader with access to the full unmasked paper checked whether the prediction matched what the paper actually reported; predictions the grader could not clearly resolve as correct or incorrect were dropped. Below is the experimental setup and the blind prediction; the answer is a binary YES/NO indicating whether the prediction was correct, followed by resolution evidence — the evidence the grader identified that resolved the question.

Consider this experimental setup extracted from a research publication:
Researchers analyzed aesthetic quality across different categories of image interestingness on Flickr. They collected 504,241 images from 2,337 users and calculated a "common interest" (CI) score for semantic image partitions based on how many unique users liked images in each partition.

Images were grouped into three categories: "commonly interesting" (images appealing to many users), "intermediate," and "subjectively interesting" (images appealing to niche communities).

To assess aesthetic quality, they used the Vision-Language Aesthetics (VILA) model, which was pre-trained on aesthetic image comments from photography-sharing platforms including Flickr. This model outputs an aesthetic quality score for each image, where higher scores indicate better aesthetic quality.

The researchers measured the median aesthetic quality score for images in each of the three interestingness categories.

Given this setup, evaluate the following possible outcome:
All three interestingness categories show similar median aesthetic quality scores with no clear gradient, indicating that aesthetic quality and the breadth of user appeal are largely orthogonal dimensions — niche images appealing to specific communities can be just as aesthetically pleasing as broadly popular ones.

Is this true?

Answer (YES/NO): NO